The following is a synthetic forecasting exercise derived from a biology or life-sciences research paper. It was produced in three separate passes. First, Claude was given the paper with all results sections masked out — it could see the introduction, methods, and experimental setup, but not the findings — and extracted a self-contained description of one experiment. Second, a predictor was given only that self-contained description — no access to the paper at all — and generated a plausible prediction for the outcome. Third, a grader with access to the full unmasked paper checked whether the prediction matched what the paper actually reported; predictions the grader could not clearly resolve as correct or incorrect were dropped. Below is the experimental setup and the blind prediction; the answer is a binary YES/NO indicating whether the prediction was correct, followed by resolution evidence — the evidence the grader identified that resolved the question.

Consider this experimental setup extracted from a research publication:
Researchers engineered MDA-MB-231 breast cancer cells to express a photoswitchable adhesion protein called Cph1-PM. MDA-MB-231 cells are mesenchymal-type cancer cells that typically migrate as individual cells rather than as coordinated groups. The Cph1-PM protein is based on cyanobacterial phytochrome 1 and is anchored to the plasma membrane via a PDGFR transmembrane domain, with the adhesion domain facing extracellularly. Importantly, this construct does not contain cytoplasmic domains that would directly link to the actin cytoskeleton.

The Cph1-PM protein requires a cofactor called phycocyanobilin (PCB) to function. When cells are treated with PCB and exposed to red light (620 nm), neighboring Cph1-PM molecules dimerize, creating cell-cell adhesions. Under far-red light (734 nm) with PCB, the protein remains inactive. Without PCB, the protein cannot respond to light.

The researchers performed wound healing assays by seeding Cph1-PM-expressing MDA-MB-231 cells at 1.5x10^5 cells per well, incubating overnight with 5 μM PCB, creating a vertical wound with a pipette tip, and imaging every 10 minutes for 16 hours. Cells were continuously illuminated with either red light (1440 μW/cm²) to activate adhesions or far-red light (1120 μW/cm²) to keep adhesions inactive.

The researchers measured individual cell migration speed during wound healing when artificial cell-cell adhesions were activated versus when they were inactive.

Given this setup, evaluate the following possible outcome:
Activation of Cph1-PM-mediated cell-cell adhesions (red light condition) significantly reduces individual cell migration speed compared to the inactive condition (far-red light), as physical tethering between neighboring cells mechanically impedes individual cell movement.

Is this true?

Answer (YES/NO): NO